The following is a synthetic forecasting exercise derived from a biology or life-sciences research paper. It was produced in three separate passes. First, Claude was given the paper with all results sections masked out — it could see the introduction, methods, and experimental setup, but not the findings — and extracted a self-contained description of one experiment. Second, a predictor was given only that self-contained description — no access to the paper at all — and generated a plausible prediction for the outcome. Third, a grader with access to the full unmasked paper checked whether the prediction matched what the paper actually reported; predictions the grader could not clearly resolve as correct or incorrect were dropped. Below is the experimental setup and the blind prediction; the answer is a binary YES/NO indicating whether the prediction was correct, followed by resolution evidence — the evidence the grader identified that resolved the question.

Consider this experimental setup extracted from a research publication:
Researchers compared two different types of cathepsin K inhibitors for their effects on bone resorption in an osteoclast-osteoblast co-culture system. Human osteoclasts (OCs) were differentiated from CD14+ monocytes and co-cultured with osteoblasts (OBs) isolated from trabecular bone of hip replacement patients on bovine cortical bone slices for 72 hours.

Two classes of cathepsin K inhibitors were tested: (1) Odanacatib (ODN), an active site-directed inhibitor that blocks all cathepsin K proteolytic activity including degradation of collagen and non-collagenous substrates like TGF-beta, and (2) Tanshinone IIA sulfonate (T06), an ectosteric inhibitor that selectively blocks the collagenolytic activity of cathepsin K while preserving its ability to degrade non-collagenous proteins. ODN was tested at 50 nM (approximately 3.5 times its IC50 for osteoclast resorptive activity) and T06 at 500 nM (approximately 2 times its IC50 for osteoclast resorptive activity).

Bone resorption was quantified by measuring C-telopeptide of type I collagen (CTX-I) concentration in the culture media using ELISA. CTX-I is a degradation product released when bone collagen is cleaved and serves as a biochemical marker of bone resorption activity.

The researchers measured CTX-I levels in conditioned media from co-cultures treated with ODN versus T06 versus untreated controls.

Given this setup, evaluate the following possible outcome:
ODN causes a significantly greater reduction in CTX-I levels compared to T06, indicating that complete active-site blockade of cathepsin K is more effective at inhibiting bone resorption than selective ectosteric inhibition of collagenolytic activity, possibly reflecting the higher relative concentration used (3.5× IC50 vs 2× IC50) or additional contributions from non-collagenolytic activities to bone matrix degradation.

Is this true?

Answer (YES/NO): NO